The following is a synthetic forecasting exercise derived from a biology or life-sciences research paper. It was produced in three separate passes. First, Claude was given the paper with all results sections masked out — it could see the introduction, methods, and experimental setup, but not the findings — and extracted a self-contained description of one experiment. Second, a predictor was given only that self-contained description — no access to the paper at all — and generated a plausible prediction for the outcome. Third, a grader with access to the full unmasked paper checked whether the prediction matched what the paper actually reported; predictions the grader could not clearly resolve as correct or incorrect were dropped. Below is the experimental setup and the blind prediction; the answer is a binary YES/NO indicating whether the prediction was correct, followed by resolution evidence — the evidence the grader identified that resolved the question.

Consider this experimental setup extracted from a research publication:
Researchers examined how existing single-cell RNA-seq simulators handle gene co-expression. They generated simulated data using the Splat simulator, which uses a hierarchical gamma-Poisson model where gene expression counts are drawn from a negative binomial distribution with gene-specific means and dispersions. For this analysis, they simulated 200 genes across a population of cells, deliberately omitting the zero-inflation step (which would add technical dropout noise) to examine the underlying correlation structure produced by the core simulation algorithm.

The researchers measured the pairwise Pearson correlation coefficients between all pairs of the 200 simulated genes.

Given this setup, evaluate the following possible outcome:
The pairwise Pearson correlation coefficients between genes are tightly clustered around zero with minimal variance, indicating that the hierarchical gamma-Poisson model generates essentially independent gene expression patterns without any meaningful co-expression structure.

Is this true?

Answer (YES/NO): YES